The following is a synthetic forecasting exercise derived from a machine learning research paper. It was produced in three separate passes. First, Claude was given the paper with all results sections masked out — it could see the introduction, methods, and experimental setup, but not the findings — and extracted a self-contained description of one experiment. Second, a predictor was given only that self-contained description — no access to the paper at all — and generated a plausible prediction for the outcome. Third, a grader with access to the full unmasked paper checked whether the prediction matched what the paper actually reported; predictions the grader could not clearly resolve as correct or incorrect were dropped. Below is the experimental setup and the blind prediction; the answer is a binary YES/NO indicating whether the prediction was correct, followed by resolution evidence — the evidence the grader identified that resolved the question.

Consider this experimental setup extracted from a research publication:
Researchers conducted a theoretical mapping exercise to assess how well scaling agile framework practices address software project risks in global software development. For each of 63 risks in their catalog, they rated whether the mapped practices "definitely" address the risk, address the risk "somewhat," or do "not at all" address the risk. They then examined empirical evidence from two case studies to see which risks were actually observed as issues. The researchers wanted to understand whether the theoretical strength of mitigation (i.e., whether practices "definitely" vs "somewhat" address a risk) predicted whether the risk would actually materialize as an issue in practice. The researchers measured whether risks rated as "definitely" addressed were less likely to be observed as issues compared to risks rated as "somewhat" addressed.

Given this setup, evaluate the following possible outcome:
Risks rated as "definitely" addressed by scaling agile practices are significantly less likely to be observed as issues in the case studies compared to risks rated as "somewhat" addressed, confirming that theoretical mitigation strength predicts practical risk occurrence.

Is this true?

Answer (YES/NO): NO